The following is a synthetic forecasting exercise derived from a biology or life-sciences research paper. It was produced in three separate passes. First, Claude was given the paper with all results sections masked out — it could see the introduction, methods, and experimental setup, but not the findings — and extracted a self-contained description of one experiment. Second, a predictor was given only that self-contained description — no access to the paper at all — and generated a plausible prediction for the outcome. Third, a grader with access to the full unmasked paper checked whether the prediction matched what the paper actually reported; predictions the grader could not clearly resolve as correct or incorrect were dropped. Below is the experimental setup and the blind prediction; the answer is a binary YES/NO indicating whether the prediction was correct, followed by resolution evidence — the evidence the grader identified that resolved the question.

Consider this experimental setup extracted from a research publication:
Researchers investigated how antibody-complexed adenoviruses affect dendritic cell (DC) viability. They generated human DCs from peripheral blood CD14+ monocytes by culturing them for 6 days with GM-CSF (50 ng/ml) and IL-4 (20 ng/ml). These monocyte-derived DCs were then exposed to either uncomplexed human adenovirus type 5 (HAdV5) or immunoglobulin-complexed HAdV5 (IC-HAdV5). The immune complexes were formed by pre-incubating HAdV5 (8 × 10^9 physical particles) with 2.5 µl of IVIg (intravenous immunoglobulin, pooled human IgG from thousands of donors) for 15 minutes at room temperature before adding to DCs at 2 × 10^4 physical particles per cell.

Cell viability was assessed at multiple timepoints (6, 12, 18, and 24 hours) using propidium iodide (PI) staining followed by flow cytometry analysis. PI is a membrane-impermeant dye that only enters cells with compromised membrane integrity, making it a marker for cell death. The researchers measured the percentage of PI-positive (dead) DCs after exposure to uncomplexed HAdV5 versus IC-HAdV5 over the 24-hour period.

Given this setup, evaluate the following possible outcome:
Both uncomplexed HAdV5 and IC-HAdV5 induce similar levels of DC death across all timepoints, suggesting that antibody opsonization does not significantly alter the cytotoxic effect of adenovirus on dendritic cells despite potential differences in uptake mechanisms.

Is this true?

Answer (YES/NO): NO